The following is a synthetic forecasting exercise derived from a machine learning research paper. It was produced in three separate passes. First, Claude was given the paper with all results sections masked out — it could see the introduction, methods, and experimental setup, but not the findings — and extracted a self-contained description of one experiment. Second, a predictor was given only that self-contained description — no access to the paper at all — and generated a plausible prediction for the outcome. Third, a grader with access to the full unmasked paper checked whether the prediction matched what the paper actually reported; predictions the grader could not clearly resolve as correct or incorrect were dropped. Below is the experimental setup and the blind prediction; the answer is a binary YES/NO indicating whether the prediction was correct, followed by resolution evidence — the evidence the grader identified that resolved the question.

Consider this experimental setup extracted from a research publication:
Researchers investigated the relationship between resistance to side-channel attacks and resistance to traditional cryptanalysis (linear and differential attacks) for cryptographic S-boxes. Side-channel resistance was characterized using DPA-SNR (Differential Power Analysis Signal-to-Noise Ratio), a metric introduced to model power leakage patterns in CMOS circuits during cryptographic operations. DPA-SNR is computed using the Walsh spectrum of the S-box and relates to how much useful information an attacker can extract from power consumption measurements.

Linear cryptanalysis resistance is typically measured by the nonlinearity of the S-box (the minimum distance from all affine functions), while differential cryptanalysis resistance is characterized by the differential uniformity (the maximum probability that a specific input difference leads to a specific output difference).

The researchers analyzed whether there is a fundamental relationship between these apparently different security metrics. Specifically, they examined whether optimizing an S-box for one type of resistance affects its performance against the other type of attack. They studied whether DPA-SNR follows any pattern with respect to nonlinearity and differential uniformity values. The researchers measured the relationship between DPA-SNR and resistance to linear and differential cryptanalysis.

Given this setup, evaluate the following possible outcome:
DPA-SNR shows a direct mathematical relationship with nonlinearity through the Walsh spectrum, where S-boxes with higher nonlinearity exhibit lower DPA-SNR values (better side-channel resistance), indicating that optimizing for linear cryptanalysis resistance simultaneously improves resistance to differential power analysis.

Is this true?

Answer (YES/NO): NO